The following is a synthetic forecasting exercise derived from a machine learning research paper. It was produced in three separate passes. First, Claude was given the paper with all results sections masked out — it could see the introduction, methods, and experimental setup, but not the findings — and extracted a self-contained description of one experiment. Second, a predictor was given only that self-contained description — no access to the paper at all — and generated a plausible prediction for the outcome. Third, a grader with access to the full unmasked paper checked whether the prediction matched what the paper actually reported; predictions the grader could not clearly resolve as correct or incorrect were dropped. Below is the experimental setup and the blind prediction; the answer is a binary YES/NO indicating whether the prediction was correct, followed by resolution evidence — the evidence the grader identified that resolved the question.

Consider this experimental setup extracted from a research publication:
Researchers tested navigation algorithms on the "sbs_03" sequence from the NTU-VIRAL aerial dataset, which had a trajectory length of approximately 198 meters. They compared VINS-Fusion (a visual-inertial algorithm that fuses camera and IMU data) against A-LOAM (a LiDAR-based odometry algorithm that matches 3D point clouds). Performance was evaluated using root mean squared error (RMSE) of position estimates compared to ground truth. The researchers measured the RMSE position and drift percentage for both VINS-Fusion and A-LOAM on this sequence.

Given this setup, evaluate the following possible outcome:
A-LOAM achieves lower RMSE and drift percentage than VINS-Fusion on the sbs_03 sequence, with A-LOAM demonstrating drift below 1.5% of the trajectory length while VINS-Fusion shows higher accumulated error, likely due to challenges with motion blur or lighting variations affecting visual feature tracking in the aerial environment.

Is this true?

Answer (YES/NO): NO